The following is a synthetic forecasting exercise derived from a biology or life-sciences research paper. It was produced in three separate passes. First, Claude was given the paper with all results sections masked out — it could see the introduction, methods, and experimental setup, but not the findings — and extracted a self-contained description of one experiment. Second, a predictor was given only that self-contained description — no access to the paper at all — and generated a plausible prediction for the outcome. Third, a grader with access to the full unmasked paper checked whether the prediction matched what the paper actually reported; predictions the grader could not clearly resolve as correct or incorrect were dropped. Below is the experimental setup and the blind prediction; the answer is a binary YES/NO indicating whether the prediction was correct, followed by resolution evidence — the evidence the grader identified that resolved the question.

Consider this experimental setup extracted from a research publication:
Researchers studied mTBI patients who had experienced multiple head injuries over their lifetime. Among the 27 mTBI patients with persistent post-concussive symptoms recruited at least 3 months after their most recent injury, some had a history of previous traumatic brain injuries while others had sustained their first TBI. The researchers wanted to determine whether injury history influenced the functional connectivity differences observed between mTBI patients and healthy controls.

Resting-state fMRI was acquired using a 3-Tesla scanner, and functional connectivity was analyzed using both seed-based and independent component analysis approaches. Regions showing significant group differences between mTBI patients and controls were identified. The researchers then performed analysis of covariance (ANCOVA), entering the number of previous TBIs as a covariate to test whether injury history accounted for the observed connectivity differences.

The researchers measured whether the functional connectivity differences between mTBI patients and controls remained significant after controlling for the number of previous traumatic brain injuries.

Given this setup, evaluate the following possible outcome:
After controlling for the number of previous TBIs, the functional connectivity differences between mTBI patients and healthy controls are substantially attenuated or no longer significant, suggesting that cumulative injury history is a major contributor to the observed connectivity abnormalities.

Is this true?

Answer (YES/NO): NO